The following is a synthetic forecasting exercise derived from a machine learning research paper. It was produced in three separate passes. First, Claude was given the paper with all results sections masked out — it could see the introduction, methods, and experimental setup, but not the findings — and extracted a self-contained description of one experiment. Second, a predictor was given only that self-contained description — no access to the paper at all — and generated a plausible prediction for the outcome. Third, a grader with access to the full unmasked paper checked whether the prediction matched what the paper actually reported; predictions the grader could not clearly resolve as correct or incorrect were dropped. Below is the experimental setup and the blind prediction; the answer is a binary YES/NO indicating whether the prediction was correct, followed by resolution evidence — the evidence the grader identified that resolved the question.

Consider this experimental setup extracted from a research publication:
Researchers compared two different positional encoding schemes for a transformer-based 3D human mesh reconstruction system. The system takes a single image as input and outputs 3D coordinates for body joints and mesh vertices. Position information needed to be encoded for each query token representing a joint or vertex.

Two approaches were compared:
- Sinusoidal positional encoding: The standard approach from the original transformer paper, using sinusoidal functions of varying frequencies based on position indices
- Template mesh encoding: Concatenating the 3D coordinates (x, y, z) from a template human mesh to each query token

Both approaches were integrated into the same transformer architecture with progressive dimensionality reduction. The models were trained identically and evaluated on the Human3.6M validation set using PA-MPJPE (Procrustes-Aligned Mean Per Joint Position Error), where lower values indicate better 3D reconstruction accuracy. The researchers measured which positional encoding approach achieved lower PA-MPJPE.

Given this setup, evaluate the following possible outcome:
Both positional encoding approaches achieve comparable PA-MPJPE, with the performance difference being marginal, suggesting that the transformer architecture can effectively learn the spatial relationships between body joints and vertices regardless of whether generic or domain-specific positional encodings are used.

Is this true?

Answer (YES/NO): NO